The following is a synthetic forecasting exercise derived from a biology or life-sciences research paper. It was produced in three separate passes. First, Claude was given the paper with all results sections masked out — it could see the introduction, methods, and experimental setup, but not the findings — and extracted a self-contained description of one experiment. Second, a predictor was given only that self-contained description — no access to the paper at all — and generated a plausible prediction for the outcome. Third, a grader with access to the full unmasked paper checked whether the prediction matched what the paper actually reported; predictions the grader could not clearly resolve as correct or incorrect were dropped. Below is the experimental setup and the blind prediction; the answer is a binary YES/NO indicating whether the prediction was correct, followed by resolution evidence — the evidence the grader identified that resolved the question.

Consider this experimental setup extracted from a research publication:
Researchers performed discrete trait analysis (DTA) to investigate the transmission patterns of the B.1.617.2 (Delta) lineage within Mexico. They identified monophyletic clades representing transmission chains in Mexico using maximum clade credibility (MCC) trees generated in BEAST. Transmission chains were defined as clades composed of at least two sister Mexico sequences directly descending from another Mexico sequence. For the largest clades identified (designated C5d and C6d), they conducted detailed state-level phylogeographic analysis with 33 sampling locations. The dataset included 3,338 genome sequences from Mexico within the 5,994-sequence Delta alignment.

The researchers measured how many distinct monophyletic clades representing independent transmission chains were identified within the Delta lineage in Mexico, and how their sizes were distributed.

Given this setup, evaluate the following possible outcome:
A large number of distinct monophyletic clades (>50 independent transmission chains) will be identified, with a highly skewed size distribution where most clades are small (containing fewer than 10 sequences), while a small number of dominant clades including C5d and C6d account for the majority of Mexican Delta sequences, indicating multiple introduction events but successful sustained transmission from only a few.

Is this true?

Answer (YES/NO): YES